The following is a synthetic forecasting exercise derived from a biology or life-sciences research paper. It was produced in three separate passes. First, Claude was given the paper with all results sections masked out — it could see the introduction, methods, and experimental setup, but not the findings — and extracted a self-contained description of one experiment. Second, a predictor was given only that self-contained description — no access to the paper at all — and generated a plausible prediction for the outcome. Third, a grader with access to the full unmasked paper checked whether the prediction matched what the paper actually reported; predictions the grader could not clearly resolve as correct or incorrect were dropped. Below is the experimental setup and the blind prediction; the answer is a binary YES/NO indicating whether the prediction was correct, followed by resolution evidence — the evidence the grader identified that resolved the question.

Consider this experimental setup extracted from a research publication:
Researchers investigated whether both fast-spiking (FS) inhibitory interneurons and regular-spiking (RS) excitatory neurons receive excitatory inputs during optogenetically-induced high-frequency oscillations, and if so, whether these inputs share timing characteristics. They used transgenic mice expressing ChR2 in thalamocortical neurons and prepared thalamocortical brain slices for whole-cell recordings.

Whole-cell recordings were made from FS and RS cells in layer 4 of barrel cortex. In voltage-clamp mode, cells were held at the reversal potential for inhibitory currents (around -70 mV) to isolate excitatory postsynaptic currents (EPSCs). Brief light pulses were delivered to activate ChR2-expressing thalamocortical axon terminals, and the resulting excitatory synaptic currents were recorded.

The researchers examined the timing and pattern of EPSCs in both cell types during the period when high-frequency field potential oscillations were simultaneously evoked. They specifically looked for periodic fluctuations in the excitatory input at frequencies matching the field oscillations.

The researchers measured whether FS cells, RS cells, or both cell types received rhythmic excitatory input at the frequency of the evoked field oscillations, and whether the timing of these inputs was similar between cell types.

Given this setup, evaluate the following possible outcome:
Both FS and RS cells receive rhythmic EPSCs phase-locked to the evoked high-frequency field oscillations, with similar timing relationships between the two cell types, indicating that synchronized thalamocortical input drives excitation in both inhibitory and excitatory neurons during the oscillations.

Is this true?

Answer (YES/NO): NO